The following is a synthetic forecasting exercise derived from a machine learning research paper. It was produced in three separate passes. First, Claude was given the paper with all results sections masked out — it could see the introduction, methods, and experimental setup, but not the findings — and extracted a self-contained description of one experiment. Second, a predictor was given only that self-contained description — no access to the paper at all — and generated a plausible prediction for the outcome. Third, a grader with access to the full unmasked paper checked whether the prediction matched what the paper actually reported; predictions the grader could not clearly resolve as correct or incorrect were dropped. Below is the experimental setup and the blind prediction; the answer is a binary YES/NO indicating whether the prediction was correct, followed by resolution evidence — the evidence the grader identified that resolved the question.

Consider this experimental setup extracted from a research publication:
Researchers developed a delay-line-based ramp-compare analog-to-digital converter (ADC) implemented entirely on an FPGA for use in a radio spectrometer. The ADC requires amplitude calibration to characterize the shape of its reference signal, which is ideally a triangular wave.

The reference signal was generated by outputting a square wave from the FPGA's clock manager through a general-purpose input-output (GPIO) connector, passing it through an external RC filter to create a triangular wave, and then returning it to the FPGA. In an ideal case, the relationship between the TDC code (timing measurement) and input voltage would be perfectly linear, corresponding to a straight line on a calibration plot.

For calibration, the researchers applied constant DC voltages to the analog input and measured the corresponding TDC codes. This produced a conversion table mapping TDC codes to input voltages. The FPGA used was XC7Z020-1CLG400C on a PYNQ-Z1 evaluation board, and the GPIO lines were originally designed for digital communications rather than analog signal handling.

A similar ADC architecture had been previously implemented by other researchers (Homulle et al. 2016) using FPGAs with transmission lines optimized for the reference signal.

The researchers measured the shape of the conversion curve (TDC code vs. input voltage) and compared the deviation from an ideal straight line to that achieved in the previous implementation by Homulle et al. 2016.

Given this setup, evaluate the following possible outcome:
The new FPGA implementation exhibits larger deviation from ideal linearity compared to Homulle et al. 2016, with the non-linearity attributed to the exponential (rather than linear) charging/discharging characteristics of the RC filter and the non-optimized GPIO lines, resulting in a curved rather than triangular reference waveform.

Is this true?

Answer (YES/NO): NO